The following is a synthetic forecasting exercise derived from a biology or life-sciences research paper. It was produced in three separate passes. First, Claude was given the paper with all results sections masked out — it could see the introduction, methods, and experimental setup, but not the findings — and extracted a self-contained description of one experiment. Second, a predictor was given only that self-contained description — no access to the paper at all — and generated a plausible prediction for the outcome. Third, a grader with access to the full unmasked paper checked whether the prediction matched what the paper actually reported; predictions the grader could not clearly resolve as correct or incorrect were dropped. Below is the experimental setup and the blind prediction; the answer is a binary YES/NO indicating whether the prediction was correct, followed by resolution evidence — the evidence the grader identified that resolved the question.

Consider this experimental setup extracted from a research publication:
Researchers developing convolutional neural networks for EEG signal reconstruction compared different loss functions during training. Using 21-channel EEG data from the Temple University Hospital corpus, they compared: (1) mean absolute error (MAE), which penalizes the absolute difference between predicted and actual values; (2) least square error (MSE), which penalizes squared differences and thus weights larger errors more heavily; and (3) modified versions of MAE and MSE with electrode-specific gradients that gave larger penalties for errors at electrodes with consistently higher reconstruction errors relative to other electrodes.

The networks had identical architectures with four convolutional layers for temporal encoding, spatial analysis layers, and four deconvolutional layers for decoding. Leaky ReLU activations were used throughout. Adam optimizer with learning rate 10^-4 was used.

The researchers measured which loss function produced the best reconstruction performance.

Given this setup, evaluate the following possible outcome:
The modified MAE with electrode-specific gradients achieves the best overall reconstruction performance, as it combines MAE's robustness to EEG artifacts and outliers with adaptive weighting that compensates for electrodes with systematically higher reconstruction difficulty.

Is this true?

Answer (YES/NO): NO